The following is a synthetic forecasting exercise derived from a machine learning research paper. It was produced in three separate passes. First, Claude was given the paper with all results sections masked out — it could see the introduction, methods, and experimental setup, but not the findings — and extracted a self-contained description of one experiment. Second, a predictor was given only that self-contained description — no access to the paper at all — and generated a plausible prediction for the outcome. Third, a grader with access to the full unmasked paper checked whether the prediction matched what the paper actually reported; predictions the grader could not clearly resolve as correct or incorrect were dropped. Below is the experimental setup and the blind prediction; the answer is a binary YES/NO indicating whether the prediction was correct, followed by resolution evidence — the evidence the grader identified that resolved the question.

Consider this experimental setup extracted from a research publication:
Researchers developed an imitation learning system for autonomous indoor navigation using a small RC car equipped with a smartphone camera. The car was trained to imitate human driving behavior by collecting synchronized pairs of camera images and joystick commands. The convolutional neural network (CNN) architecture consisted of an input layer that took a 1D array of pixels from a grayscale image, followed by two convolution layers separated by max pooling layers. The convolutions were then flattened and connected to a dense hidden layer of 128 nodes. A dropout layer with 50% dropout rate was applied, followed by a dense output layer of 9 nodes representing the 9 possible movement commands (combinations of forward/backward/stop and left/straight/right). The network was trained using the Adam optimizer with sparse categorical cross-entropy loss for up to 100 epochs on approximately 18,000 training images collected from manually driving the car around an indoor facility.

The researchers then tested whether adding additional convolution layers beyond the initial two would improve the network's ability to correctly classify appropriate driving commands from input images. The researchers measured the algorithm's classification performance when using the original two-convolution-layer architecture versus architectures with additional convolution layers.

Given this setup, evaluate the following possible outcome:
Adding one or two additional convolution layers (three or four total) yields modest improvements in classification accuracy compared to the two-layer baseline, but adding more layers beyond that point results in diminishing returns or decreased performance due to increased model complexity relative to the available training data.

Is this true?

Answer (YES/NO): NO